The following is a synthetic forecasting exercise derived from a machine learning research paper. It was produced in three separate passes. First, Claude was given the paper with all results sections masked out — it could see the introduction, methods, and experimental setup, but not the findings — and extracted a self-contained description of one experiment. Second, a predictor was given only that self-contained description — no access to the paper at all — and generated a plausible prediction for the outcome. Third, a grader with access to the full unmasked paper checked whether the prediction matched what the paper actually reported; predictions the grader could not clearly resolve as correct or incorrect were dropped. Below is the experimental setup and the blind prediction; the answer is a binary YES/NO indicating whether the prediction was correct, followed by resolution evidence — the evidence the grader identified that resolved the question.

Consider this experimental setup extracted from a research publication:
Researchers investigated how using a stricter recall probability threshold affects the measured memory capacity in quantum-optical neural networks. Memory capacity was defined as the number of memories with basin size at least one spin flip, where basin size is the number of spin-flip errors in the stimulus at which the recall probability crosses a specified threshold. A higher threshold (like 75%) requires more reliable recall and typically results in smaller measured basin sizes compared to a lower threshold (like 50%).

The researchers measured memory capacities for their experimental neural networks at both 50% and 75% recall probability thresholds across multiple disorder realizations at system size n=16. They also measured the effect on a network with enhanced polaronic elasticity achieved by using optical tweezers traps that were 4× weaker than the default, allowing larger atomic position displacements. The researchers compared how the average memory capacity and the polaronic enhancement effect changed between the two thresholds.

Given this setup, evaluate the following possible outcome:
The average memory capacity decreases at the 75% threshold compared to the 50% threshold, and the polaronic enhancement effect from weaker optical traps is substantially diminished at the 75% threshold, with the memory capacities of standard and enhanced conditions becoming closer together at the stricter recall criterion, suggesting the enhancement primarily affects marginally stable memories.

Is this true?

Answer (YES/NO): YES